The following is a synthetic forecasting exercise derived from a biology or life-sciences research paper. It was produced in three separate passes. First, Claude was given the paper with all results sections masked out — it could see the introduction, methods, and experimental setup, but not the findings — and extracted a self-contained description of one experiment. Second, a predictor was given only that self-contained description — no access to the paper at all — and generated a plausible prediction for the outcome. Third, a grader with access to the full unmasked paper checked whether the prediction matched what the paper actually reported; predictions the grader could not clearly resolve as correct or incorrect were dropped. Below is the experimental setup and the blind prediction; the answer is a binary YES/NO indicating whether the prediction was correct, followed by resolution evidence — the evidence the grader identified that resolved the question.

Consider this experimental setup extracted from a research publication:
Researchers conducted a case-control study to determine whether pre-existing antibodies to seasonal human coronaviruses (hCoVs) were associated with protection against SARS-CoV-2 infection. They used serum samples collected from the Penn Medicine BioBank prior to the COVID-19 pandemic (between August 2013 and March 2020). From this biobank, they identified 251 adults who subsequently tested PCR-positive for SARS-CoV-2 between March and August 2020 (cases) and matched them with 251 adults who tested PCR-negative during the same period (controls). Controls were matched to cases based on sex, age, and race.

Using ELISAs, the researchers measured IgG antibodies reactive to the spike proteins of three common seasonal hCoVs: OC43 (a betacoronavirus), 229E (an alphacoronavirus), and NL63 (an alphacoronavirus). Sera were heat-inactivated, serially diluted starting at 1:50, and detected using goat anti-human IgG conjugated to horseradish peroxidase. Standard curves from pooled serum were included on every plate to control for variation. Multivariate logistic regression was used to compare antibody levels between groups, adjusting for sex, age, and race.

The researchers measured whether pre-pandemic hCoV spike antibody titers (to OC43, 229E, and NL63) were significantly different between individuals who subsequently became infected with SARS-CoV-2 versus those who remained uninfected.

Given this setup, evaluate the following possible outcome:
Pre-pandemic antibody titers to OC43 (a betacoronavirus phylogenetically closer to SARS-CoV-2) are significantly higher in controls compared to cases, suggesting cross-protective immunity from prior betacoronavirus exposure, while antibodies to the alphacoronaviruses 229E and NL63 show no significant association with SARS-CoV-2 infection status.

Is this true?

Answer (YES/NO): NO